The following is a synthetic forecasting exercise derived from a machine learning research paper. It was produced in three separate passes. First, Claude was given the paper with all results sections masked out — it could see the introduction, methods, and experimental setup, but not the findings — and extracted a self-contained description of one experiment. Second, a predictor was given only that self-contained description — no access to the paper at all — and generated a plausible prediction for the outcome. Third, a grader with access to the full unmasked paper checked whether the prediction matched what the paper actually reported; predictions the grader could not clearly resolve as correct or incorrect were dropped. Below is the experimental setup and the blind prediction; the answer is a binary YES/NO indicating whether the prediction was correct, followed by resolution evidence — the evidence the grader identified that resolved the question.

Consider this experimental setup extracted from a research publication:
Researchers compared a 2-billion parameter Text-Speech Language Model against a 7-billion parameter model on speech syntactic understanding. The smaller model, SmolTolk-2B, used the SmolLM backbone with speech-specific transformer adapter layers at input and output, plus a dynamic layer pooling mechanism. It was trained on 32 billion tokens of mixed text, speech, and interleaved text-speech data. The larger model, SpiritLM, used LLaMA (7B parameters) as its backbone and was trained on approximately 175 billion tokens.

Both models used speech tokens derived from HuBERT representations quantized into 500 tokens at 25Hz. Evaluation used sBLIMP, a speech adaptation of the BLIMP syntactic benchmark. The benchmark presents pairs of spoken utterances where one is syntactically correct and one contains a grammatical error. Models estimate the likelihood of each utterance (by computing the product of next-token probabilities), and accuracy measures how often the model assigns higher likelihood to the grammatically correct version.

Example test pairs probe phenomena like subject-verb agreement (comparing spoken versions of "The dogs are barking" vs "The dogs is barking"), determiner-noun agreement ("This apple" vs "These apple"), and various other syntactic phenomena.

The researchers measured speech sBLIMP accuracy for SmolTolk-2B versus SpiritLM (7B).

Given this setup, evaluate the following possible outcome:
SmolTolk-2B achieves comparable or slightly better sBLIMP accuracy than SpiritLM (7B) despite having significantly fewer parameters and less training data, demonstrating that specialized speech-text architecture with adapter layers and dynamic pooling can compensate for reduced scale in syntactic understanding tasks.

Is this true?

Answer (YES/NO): YES